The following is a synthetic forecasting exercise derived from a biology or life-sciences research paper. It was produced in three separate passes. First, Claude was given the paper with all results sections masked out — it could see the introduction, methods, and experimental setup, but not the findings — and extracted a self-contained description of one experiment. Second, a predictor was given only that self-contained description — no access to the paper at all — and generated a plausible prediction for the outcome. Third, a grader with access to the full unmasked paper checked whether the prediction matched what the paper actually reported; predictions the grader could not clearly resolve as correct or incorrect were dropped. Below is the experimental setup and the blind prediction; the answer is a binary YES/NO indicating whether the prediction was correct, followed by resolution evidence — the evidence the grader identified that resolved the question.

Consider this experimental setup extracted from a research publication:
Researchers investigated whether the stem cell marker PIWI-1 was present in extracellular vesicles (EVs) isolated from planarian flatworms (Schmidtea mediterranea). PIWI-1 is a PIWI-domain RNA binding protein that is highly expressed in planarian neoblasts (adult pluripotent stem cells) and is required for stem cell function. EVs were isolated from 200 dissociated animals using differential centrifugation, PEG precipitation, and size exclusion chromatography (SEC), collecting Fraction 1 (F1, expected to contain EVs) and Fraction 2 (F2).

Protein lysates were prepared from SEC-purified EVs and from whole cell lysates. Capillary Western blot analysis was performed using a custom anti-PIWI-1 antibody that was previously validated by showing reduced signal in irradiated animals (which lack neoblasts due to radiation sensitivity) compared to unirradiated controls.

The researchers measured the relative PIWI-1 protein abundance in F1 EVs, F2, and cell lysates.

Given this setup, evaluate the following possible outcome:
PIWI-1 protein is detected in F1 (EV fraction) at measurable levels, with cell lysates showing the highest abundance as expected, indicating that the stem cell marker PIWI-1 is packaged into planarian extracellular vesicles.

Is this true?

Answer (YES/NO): NO